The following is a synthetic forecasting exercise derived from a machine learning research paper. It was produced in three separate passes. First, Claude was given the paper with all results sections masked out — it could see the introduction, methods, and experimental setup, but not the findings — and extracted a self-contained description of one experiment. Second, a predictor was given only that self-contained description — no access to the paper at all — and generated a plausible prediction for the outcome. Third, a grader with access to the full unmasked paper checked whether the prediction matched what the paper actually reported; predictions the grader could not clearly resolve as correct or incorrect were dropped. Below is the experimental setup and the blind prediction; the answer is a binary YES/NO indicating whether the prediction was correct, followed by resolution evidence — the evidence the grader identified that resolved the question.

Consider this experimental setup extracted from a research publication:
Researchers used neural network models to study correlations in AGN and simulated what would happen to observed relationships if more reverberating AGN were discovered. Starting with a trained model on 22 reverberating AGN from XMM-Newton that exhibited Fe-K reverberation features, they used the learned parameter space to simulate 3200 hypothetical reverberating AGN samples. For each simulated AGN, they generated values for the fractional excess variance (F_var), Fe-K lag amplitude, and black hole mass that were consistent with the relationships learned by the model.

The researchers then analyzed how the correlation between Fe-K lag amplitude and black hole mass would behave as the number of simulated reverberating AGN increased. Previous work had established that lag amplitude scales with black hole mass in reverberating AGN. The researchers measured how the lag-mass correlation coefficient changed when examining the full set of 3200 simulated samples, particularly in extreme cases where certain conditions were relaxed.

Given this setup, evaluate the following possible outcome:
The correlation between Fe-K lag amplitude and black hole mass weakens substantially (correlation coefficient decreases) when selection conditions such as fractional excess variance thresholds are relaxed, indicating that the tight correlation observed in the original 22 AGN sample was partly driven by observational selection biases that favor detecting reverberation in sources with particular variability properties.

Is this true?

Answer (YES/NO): NO